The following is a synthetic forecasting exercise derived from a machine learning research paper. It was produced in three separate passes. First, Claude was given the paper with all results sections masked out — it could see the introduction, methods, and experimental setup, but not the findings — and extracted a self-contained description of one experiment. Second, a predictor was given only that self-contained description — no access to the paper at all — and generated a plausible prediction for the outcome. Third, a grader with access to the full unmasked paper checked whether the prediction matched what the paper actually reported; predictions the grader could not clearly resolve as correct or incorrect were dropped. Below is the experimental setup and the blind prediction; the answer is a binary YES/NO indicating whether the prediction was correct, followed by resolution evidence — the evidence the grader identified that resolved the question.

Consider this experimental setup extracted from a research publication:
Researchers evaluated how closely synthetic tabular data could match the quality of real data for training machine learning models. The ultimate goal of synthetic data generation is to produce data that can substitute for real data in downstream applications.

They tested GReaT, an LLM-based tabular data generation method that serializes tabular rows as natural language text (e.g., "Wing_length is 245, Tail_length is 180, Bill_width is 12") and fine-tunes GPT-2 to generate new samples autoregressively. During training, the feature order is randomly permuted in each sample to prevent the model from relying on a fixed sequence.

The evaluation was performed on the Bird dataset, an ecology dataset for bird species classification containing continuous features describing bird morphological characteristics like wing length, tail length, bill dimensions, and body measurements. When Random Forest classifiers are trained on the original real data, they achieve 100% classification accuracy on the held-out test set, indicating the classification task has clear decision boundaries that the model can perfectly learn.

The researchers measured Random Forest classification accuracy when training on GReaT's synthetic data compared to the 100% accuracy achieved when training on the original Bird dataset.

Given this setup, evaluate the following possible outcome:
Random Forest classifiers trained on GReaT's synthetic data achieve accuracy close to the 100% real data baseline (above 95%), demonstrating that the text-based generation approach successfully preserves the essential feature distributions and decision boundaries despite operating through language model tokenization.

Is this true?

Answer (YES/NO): YES